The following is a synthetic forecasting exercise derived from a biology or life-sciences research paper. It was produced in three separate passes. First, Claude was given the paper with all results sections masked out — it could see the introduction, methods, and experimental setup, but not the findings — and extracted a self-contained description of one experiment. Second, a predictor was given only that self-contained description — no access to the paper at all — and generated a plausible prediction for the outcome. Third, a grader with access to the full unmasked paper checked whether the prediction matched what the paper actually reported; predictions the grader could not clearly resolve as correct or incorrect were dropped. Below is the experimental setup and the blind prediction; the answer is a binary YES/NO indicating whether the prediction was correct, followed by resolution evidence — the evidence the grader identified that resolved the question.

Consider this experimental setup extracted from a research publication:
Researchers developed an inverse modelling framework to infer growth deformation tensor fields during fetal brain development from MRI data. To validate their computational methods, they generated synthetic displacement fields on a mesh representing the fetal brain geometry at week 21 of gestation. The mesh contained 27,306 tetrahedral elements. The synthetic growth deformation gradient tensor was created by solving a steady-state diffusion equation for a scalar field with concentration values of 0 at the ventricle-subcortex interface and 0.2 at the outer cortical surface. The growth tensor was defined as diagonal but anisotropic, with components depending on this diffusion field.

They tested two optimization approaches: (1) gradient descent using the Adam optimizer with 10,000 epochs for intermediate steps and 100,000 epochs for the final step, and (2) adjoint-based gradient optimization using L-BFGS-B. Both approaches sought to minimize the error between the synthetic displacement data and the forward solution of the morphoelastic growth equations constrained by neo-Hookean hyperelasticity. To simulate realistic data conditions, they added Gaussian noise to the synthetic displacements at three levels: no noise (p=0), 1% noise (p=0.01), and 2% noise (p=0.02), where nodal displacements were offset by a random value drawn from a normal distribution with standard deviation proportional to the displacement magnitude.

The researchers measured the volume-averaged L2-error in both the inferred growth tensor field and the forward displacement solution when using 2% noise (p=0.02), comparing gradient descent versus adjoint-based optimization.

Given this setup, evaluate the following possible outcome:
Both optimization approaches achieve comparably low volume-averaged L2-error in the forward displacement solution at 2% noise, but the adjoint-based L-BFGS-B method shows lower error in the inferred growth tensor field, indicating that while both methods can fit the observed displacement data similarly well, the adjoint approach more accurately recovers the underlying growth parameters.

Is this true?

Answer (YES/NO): NO